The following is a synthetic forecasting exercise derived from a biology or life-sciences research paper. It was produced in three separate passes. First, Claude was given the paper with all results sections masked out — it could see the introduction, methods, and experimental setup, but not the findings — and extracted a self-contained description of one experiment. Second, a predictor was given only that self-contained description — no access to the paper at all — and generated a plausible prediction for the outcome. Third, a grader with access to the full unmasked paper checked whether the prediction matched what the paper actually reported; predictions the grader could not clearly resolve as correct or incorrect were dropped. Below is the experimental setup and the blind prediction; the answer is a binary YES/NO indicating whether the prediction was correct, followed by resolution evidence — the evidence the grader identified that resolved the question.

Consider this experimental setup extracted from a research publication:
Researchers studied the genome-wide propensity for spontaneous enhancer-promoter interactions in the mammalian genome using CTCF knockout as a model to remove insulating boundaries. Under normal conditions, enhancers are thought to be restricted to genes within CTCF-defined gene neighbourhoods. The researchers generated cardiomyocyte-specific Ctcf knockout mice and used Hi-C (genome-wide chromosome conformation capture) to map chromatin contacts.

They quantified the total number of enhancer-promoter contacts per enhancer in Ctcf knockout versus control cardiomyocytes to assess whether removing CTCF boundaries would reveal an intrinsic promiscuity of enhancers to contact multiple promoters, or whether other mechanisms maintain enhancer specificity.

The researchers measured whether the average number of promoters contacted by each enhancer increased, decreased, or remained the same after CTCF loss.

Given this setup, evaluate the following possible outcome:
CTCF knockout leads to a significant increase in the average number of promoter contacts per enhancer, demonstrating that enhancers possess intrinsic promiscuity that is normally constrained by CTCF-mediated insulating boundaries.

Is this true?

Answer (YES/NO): YES